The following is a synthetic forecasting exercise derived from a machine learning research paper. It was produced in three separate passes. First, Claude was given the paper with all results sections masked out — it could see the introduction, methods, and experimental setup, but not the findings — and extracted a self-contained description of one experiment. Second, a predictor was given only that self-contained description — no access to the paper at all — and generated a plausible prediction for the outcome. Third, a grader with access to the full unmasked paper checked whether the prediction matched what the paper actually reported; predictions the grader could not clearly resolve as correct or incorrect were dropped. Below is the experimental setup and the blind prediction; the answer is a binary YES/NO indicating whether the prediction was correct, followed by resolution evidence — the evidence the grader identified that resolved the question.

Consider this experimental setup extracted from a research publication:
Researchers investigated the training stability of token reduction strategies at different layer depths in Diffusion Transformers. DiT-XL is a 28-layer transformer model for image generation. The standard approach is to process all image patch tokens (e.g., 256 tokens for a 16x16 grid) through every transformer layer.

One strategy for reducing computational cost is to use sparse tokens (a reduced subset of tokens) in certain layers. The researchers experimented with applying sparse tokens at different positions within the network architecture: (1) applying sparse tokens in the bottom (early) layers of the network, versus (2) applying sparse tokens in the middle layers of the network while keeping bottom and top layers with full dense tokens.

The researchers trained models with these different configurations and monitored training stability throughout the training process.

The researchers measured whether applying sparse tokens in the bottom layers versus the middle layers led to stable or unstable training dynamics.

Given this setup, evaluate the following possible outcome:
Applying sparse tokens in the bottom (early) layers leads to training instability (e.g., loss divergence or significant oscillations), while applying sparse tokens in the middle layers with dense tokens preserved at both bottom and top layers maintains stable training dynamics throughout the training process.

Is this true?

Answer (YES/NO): YES